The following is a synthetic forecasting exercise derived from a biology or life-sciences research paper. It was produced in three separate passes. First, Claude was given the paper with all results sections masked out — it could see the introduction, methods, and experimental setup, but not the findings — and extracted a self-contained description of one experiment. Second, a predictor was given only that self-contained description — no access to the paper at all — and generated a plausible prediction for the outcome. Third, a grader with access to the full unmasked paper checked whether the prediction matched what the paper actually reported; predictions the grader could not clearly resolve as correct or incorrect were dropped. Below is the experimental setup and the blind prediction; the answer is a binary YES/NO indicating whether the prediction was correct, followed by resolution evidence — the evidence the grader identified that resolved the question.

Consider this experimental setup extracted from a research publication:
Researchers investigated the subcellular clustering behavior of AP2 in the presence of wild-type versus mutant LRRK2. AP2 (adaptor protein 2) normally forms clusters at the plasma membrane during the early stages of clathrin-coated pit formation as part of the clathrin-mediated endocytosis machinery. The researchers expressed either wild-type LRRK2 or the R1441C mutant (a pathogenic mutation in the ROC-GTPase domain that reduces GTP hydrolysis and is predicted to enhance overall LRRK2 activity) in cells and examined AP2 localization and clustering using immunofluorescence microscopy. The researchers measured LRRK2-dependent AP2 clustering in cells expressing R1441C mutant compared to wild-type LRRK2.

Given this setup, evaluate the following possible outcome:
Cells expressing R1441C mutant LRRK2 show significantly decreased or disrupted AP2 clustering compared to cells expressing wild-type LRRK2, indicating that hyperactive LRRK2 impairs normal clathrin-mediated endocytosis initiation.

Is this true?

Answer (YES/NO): YES